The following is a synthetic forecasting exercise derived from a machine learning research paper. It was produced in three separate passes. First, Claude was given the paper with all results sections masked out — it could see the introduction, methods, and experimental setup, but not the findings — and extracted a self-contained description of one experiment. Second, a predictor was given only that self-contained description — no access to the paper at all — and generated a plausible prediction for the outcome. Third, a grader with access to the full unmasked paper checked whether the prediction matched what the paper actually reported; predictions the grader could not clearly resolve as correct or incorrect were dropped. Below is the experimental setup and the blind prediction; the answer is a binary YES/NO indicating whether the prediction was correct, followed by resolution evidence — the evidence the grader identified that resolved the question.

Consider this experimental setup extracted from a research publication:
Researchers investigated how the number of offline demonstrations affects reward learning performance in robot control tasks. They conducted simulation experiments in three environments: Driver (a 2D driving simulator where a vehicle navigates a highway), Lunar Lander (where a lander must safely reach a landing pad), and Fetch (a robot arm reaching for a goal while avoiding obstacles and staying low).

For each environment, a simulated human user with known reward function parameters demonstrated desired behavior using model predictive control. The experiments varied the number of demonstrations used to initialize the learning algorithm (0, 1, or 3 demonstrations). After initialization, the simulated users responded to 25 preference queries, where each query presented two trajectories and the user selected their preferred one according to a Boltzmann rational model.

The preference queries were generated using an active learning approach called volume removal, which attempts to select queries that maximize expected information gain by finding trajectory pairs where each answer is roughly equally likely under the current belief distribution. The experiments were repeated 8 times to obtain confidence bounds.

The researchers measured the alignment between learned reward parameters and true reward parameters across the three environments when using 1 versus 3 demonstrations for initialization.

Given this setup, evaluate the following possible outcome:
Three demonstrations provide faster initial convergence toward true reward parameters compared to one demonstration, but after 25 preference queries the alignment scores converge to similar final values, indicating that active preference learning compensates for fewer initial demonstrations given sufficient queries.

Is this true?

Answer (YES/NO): NO